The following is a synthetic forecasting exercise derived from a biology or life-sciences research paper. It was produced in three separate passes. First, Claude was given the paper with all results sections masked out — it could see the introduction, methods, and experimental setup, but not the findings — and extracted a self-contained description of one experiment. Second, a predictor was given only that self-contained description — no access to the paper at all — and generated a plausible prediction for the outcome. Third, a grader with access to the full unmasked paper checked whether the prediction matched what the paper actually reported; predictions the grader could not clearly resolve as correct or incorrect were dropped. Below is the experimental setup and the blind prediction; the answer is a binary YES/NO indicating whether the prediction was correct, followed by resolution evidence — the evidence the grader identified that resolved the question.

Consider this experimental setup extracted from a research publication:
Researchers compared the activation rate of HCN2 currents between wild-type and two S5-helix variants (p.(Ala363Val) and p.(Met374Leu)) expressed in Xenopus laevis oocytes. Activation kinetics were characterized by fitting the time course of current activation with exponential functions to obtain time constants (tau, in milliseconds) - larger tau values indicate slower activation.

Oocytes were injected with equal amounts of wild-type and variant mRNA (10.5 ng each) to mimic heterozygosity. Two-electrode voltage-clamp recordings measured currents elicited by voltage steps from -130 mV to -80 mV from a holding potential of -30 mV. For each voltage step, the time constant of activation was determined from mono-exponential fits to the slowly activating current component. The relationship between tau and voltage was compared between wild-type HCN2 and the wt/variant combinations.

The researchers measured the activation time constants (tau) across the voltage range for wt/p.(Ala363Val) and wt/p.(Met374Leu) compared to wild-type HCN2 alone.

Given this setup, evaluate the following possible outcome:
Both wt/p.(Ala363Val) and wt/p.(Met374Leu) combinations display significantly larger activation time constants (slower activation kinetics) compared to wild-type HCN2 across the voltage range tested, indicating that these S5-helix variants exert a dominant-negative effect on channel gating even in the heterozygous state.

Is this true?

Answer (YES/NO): NO